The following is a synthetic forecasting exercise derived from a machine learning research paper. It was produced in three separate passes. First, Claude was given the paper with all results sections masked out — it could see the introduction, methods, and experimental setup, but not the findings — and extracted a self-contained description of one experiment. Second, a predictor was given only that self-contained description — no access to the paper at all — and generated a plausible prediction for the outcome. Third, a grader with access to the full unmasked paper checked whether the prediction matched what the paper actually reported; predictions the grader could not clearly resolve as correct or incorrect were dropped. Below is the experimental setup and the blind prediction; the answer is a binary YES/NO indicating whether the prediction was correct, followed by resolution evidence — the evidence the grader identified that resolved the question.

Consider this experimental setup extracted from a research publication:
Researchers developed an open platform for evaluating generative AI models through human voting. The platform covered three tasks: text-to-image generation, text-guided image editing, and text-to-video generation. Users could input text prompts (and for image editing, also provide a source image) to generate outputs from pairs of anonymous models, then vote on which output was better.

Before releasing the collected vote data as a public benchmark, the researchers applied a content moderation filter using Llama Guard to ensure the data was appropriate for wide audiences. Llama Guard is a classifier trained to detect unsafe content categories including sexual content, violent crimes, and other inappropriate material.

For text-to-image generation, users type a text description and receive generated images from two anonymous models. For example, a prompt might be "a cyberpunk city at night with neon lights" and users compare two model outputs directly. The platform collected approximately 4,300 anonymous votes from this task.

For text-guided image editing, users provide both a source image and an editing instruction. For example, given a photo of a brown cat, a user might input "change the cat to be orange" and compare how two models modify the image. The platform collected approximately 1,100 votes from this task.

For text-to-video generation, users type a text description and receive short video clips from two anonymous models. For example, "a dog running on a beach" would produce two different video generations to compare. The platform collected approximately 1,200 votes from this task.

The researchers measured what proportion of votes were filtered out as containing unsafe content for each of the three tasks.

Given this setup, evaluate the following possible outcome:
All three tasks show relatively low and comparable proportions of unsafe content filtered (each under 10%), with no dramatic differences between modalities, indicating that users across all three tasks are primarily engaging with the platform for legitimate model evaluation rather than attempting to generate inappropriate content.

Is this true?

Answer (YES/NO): NO